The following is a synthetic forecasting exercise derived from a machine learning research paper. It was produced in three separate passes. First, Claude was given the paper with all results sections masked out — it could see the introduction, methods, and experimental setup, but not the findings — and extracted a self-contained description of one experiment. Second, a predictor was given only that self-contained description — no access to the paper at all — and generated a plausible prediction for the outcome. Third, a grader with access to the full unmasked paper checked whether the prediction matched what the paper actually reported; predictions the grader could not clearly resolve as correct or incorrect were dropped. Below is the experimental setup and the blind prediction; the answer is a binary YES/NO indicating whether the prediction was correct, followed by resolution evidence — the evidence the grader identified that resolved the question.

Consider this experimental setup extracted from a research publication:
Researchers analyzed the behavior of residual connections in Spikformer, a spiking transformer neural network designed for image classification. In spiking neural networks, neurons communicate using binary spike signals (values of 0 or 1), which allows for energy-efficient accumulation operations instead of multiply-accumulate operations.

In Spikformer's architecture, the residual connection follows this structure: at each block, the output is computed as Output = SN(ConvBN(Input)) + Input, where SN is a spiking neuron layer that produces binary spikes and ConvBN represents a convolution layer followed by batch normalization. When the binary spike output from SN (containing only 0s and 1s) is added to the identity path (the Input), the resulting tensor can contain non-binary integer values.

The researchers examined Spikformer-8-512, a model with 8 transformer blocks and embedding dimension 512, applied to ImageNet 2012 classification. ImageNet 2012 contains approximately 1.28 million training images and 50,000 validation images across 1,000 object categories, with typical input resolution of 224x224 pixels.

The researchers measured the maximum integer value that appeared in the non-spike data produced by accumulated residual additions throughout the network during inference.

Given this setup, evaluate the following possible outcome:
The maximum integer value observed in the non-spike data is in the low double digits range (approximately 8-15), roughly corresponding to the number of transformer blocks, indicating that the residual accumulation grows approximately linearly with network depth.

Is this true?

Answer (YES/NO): NO